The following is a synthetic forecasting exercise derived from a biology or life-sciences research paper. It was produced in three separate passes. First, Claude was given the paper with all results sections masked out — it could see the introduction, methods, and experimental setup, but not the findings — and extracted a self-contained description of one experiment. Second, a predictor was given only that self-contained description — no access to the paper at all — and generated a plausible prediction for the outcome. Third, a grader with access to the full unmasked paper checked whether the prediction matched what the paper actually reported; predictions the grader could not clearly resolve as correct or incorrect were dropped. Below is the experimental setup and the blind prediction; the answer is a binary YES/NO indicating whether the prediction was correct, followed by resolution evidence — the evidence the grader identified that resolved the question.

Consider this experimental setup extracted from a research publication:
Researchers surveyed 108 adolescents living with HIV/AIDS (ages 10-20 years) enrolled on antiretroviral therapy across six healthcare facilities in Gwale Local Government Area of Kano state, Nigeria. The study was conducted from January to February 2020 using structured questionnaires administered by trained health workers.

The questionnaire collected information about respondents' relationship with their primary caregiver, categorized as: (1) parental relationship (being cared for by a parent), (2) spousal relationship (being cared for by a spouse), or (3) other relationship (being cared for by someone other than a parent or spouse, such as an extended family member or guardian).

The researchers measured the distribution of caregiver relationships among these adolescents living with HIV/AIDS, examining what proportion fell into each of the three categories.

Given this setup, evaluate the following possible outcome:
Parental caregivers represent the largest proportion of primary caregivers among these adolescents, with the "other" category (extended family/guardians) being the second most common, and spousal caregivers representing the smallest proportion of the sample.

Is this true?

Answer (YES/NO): YES